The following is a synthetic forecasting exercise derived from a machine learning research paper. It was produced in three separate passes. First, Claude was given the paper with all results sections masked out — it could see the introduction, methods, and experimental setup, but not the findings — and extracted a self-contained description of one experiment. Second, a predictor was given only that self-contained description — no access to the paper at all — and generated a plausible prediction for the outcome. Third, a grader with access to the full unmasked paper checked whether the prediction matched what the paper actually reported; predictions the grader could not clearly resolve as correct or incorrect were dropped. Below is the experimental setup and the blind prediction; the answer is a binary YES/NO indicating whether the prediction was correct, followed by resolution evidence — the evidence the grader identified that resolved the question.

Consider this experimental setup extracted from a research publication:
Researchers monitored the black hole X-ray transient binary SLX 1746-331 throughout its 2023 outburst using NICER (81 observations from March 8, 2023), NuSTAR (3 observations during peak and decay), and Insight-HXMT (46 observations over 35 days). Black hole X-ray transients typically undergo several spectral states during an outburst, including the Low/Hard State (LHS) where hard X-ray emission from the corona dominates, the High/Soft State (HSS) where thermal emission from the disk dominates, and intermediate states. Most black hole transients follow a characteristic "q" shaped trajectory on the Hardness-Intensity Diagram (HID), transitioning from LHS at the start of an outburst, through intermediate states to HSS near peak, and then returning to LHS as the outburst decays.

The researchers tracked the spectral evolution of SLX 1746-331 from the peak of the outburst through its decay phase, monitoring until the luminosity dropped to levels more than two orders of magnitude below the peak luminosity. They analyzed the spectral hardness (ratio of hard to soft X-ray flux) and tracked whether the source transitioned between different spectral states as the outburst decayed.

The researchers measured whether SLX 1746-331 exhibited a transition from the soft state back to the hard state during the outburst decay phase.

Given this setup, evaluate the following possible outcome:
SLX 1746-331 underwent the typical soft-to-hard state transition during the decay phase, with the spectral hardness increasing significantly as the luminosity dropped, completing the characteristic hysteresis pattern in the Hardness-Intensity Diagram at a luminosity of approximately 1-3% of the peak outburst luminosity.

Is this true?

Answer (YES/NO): NO